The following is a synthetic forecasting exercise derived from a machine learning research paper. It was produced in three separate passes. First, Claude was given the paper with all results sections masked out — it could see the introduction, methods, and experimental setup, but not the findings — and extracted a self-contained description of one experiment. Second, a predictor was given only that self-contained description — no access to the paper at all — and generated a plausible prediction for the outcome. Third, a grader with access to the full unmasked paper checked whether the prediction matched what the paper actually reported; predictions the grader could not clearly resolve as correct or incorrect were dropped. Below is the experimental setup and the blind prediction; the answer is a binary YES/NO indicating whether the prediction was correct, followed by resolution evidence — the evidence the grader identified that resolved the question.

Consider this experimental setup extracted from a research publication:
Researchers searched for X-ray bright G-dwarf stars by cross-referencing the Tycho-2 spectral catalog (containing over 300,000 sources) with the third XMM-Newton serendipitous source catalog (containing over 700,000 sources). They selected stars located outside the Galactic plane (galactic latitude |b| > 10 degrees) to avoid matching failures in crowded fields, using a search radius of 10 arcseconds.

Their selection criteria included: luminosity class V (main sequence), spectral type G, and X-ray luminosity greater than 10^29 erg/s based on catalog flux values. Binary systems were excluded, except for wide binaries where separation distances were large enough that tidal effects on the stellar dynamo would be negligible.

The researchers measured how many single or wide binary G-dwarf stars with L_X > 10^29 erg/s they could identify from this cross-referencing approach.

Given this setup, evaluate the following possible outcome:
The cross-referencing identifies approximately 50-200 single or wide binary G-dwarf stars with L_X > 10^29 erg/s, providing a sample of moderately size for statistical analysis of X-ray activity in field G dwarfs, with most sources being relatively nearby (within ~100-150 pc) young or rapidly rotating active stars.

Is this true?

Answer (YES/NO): NO